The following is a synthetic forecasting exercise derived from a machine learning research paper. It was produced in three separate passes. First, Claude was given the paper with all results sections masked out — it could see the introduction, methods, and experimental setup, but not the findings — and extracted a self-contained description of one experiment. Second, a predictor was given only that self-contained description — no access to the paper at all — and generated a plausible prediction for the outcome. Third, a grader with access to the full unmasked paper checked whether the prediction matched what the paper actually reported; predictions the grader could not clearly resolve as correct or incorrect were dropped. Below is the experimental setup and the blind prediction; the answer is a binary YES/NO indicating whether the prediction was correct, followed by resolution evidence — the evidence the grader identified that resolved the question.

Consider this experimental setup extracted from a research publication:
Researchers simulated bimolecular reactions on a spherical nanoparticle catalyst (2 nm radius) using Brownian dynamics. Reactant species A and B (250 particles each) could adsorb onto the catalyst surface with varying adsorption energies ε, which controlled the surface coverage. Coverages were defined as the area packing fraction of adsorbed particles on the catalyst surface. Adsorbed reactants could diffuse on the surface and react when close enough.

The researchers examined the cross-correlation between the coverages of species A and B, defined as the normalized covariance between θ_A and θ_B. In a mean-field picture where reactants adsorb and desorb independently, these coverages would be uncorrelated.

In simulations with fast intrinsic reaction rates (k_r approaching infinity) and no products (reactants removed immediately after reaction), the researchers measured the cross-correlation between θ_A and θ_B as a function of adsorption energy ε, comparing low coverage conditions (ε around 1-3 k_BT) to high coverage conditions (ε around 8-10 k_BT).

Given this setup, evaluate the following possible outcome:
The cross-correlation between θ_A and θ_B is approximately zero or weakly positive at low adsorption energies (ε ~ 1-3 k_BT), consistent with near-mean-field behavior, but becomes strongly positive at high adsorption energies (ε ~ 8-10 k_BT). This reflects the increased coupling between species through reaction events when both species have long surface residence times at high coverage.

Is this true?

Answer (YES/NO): NO